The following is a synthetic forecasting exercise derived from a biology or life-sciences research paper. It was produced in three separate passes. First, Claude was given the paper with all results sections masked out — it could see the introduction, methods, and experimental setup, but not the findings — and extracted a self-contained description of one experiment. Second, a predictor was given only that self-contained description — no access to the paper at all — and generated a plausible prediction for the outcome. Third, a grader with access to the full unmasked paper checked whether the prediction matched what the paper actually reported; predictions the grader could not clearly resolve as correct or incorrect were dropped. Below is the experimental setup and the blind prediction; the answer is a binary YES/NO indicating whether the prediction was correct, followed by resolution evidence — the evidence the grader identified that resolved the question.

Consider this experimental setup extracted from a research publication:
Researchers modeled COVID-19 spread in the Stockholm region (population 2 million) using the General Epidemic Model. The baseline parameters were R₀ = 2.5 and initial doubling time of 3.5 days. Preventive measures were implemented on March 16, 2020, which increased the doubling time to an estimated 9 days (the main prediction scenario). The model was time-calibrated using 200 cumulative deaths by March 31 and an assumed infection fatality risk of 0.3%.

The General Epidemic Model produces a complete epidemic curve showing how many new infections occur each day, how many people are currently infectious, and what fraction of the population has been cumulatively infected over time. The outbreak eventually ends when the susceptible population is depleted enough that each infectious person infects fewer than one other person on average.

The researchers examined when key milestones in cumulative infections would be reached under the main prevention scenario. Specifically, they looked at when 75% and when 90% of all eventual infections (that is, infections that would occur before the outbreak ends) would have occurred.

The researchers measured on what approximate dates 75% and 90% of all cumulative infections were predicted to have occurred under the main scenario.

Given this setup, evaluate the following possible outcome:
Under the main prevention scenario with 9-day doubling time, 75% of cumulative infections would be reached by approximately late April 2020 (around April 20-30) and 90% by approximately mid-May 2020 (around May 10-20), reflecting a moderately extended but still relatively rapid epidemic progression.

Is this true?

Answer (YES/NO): NO